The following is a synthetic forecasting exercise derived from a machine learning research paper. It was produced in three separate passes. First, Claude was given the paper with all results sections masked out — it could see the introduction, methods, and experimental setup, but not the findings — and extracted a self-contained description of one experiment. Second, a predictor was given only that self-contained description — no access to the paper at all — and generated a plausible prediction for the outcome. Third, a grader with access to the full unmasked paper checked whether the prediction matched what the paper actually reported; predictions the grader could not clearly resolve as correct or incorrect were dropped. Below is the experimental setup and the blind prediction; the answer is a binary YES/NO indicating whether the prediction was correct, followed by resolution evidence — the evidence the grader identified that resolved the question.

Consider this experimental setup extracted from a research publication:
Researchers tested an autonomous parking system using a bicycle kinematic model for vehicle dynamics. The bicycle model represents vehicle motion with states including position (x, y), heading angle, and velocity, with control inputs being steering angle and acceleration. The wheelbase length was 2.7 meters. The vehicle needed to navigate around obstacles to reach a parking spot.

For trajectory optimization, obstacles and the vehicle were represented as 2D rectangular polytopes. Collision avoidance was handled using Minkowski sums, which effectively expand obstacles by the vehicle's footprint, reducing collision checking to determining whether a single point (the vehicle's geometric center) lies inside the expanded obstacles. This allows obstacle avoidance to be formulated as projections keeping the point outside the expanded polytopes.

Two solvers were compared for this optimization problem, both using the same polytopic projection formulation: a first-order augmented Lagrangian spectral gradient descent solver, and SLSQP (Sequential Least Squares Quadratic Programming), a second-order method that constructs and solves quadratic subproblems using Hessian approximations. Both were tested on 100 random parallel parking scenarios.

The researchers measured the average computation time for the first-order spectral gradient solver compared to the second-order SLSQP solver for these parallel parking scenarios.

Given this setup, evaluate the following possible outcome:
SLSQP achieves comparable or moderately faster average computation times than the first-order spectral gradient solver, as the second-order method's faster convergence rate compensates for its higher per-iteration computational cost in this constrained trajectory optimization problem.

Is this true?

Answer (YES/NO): NO